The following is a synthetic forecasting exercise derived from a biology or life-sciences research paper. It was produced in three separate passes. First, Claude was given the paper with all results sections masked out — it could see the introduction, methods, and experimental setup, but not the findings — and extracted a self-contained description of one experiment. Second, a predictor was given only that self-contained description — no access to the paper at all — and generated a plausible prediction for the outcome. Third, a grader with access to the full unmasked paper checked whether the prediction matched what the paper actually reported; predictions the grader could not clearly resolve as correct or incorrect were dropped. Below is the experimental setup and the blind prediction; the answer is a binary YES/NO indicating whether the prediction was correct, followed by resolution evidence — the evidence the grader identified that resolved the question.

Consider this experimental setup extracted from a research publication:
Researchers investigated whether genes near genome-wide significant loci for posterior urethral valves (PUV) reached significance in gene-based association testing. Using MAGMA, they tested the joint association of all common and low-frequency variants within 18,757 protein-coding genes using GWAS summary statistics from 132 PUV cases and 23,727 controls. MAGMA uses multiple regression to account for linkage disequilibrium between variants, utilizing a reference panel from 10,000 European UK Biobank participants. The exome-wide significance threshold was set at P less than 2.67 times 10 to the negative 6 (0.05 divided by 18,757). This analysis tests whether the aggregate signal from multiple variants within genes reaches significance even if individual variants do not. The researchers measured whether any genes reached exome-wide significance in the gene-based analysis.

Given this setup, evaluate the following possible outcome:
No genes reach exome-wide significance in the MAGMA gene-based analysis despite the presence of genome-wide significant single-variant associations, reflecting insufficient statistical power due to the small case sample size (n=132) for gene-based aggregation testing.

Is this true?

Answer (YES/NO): YES